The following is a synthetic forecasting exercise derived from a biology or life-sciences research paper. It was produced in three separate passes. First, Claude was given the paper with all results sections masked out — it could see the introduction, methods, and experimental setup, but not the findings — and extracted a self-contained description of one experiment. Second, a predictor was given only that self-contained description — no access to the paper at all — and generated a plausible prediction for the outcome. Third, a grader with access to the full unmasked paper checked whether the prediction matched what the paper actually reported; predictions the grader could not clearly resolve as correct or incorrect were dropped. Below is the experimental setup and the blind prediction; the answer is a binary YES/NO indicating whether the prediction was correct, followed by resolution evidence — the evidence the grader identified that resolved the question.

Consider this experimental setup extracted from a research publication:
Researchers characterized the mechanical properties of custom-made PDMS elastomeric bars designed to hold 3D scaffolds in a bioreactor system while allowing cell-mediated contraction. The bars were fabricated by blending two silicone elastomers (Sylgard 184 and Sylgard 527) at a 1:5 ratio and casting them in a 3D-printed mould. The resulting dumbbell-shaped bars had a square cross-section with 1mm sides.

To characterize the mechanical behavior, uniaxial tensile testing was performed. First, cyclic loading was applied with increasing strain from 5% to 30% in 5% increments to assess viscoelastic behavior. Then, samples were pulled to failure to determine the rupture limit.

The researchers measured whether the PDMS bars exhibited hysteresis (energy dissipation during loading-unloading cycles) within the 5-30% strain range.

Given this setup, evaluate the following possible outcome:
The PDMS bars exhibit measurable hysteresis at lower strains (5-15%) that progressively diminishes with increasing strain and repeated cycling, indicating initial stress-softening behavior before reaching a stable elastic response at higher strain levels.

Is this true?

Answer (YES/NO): NO